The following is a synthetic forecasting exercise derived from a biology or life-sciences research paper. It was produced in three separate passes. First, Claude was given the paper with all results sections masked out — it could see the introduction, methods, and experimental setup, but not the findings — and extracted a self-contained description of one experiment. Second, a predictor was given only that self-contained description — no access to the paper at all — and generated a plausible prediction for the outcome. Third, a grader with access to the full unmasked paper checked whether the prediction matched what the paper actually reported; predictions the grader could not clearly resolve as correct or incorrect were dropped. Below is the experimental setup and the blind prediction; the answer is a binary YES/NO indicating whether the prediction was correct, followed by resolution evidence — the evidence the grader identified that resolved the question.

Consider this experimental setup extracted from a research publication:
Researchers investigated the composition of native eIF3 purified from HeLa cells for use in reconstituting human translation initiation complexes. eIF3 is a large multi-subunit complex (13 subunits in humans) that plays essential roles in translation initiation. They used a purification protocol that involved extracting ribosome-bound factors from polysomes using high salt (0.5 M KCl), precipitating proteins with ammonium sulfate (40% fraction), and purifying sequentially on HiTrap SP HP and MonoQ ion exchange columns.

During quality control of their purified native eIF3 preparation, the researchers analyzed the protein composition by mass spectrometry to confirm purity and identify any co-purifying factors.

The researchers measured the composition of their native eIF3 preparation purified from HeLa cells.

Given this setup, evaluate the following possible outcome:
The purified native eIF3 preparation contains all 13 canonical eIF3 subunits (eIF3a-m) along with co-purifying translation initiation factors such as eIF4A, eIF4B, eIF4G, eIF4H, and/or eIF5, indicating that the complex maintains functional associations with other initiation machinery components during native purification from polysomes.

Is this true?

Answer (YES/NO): YES